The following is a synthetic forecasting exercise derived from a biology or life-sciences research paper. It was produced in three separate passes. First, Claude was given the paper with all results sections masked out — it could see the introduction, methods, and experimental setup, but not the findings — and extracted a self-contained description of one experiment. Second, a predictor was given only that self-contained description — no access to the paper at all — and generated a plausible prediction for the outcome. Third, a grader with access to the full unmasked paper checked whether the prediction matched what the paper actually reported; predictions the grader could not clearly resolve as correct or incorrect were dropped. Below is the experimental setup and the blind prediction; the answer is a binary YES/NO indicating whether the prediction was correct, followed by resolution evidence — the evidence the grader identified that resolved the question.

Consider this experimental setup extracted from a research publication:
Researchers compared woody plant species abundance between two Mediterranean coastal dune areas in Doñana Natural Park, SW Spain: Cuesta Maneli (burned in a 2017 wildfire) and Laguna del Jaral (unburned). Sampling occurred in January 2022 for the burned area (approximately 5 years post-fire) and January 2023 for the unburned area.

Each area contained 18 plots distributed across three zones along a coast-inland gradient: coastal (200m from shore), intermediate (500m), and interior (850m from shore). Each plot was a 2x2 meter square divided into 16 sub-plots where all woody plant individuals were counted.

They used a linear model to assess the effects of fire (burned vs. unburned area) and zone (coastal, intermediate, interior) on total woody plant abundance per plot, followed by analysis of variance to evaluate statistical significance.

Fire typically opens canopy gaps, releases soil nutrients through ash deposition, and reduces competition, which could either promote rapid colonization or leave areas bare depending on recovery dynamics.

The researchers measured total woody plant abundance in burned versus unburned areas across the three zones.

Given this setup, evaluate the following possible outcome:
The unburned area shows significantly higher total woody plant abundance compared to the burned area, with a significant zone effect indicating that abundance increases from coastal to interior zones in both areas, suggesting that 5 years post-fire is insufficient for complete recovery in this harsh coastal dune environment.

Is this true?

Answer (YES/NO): NO